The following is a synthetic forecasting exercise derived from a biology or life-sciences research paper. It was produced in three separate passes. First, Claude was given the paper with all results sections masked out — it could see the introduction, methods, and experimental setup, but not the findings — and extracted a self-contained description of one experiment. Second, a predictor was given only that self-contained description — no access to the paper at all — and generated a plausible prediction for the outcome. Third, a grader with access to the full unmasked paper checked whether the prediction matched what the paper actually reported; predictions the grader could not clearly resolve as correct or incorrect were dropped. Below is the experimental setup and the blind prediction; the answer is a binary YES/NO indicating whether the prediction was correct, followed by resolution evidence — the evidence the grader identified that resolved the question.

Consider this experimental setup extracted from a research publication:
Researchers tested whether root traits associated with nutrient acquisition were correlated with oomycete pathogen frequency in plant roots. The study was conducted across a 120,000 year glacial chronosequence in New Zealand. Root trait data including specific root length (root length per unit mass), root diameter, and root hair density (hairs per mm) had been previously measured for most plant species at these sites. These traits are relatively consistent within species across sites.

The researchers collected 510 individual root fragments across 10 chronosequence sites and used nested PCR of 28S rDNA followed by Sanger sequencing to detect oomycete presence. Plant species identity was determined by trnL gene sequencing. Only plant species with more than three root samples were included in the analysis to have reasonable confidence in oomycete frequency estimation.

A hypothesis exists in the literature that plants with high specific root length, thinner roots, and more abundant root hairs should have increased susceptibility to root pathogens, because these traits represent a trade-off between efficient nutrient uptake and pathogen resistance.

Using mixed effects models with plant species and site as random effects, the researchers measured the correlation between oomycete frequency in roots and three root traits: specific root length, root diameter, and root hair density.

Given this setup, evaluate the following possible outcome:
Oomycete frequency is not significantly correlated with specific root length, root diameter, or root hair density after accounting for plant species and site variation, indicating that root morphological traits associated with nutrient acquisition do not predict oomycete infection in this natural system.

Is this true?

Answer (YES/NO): NO